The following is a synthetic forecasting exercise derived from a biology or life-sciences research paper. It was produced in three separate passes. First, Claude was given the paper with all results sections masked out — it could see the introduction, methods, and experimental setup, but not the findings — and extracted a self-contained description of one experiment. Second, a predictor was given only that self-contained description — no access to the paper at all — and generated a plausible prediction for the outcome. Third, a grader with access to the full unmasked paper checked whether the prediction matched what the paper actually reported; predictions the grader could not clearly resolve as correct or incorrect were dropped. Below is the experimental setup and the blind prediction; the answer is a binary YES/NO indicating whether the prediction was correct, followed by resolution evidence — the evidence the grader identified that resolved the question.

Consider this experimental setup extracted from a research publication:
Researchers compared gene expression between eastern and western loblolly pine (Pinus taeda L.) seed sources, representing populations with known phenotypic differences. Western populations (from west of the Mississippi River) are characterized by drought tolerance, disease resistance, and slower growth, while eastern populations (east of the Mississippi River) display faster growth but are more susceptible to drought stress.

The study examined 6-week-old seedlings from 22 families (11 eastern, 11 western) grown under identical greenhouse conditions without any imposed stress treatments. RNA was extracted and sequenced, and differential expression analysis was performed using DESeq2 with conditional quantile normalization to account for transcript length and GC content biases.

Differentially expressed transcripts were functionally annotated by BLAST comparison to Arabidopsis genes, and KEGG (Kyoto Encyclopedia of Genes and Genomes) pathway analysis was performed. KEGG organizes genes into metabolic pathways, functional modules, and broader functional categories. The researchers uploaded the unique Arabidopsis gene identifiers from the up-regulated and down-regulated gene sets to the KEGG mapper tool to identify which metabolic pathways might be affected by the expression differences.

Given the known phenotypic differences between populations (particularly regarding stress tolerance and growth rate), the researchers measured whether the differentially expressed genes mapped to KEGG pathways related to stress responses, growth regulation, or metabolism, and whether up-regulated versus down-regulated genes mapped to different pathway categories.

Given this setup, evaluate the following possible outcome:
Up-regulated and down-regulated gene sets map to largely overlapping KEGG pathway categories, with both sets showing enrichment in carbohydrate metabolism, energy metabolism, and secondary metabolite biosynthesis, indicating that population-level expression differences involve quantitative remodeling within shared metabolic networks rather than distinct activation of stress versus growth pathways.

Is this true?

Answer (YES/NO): NO